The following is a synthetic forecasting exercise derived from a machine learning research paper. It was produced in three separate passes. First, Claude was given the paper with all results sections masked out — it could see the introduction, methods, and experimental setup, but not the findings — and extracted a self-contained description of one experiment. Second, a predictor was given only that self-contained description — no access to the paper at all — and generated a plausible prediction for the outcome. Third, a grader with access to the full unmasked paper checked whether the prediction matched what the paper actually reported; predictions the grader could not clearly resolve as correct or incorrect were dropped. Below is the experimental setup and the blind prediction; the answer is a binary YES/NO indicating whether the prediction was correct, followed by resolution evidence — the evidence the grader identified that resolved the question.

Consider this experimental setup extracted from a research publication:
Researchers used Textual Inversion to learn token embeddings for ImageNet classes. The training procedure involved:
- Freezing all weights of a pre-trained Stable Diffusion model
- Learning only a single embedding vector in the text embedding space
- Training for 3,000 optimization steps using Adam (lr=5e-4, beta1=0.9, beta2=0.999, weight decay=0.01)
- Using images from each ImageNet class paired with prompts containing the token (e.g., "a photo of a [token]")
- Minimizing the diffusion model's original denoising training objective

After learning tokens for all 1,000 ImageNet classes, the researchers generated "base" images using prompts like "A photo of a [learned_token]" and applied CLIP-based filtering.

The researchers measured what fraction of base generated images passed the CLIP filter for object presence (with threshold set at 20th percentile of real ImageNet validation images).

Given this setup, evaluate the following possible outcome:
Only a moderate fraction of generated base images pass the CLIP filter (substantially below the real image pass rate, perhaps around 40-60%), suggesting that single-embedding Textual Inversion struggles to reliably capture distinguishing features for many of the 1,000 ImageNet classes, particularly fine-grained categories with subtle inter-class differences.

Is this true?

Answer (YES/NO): NO